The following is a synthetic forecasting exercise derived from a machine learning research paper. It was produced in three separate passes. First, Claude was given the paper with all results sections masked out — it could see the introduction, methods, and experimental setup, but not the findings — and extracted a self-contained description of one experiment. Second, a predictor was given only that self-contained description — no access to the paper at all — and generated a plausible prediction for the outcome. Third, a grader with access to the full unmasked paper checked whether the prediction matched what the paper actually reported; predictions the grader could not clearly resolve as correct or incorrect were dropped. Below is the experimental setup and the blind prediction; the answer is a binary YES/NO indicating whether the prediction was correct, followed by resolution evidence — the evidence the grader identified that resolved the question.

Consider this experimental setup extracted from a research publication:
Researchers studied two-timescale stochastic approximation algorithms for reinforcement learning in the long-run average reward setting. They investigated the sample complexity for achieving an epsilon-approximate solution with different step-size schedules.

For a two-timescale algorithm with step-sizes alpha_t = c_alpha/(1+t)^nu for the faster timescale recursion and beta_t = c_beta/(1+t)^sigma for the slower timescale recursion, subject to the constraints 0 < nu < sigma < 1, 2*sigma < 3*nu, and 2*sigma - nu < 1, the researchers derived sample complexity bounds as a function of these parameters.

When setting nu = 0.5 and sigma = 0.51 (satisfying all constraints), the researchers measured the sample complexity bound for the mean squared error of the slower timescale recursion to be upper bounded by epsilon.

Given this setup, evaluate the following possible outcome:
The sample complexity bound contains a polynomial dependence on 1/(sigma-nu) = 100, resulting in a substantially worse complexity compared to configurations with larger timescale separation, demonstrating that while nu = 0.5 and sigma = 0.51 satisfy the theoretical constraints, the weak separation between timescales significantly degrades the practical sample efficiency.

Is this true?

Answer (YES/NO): NO